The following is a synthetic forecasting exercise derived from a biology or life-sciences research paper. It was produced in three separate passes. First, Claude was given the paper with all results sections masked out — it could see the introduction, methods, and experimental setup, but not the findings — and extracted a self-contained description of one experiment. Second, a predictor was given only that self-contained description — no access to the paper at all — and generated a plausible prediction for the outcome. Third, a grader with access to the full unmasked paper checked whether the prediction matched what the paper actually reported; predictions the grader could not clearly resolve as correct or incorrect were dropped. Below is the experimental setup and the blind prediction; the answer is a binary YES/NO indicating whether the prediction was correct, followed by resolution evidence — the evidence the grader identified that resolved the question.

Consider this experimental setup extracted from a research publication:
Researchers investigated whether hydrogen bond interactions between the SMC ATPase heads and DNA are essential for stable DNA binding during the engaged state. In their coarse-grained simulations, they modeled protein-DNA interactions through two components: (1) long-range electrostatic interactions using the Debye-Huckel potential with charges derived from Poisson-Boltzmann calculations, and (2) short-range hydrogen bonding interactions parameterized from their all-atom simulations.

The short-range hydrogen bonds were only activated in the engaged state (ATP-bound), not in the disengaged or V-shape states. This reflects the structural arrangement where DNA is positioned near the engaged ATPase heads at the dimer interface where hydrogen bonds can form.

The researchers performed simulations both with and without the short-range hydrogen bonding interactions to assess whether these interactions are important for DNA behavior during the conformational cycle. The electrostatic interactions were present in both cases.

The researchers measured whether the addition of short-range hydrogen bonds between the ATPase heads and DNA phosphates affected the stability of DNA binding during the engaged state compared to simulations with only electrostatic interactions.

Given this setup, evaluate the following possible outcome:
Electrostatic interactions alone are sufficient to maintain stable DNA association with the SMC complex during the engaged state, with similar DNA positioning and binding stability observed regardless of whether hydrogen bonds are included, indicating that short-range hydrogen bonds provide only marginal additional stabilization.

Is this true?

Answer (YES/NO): NO